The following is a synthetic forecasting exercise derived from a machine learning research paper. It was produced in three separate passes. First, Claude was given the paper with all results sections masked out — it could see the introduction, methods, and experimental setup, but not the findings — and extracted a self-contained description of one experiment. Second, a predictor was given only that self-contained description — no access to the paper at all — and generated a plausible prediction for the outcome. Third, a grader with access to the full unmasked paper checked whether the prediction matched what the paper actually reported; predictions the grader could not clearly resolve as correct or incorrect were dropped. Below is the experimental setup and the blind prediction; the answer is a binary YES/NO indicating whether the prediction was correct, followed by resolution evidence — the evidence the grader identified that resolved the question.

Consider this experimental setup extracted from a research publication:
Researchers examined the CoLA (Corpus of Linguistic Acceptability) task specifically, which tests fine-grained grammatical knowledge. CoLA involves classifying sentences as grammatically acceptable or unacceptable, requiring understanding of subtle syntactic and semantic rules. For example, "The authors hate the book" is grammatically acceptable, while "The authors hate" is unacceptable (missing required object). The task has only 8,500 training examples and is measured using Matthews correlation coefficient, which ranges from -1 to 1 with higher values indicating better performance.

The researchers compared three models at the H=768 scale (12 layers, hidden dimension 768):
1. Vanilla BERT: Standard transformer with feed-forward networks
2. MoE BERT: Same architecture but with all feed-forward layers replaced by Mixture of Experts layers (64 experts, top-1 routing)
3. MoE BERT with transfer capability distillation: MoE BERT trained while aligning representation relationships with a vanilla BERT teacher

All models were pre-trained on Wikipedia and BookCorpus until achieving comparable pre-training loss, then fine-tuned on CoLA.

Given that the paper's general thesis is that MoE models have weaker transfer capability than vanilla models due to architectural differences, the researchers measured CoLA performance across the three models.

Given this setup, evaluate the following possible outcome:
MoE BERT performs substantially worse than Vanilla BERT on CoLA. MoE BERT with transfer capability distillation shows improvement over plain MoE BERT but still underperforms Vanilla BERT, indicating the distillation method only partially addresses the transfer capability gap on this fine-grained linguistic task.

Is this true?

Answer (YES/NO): NO